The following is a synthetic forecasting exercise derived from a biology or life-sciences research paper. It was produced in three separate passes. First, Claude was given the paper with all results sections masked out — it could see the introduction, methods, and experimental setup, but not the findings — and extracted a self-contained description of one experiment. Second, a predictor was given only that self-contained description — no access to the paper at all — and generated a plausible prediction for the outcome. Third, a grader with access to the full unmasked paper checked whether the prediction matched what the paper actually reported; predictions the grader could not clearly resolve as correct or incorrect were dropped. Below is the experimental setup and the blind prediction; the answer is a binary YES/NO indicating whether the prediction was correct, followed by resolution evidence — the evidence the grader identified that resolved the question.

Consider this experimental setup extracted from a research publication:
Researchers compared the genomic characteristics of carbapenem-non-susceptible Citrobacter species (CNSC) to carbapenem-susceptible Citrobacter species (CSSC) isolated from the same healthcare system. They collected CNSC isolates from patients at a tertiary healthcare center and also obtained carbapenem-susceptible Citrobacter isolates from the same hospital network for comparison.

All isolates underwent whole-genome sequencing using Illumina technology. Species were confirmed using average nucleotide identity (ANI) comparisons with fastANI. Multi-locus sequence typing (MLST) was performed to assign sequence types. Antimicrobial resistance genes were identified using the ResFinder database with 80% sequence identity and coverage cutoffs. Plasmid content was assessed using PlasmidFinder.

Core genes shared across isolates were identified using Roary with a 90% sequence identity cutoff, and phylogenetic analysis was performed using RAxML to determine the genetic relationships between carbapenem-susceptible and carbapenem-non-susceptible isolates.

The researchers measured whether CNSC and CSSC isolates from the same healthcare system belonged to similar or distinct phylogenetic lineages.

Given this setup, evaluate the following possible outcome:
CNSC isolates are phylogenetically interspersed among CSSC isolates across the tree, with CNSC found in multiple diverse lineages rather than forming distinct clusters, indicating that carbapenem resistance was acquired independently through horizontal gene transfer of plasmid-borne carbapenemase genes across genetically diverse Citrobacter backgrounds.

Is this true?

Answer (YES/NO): YES